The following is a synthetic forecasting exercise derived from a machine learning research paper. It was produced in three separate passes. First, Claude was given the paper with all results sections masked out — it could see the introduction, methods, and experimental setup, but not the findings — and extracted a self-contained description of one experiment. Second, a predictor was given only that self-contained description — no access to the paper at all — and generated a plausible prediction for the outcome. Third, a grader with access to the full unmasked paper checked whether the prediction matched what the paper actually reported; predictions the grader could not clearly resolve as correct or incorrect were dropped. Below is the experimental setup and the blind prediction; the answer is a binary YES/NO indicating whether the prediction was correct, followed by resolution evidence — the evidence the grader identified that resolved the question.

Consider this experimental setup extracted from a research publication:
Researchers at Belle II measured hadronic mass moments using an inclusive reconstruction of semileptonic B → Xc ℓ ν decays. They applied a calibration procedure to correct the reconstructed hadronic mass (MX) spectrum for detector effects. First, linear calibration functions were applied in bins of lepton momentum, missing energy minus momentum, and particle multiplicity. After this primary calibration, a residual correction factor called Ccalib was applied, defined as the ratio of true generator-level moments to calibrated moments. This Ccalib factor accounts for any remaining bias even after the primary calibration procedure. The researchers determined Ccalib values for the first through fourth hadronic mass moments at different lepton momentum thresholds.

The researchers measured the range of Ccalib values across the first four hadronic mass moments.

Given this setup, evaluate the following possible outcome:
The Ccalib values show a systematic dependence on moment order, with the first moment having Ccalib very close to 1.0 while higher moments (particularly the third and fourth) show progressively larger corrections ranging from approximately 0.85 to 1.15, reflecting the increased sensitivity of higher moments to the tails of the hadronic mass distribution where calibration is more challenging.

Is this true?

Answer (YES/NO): NO